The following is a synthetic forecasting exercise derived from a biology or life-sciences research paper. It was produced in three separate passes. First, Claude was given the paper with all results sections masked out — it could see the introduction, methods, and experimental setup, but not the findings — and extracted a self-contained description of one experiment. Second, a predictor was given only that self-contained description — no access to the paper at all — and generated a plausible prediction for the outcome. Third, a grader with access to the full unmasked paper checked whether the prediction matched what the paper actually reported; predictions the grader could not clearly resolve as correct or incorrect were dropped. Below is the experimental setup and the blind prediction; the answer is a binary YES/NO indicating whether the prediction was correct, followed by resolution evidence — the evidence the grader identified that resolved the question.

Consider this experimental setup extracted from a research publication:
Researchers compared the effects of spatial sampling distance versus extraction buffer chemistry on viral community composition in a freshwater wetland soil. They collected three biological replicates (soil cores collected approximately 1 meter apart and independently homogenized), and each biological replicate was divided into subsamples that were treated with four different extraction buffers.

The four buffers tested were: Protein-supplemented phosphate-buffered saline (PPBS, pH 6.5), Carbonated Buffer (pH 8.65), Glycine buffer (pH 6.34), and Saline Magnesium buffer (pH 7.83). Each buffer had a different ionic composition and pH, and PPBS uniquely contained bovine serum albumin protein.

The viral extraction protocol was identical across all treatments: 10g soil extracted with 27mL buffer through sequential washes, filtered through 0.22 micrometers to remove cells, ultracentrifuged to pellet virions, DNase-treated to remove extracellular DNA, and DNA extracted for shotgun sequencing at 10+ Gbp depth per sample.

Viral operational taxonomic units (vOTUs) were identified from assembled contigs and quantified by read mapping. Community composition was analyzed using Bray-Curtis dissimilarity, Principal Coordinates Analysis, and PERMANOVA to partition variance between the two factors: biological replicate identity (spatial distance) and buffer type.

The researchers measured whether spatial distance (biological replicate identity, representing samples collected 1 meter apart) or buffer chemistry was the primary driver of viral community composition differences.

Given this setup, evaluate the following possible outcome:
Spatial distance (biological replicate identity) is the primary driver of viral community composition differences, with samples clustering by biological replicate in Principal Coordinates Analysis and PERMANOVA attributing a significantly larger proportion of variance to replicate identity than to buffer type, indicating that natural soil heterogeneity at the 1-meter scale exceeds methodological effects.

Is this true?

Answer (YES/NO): YES